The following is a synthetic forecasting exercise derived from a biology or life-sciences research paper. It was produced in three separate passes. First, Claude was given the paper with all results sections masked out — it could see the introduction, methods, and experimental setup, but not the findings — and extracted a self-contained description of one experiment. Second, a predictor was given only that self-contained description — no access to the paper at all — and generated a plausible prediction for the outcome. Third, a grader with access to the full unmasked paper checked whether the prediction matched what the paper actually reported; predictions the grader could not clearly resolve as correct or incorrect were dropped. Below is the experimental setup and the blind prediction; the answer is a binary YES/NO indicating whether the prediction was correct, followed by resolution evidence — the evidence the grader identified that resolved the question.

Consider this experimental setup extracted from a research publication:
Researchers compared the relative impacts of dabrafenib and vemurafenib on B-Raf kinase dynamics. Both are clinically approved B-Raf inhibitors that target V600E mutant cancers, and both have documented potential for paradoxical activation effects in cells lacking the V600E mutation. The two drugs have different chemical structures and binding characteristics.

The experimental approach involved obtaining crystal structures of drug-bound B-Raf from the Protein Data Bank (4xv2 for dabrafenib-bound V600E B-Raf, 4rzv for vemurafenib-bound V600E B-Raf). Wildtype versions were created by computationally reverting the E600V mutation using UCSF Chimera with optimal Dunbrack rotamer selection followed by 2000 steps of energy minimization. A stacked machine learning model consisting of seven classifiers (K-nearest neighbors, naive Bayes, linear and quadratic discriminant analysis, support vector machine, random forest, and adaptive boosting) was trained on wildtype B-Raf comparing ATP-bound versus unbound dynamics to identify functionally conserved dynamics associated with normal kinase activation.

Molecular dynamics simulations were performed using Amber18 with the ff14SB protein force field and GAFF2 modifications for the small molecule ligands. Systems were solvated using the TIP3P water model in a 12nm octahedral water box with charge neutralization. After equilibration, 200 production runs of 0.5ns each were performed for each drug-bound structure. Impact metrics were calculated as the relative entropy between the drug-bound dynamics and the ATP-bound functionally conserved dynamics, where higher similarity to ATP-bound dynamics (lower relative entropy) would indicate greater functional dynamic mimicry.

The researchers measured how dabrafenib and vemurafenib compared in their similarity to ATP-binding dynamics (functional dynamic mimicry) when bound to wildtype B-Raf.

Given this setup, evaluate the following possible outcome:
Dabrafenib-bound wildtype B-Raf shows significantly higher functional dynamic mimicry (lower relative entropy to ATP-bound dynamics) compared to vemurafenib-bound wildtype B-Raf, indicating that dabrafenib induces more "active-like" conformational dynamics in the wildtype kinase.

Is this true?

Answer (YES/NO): NO